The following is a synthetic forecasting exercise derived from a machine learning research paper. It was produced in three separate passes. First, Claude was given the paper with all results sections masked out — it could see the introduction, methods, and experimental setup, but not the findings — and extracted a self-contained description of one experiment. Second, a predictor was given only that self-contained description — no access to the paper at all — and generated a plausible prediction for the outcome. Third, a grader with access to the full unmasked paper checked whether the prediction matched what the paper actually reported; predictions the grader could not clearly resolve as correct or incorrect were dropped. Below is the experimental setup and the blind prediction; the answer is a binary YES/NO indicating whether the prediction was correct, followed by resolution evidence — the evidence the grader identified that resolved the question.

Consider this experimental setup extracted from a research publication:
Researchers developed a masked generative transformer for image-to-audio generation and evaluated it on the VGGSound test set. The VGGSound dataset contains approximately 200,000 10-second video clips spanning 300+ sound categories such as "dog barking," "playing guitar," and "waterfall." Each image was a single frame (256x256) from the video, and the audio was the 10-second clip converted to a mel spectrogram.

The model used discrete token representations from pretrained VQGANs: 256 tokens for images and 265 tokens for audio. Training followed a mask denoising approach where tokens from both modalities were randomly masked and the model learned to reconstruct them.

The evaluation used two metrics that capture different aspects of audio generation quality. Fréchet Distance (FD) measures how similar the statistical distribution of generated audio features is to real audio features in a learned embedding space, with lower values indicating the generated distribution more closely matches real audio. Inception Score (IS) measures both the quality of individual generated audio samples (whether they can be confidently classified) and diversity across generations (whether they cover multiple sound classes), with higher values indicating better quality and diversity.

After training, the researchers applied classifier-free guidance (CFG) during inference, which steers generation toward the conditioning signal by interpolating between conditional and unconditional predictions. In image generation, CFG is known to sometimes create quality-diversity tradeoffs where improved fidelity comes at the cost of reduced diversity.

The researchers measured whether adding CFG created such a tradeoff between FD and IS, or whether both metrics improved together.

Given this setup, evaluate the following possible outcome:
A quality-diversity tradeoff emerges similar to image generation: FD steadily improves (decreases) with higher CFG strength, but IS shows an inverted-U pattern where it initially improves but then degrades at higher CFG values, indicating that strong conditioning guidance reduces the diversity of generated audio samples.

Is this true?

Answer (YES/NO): NO